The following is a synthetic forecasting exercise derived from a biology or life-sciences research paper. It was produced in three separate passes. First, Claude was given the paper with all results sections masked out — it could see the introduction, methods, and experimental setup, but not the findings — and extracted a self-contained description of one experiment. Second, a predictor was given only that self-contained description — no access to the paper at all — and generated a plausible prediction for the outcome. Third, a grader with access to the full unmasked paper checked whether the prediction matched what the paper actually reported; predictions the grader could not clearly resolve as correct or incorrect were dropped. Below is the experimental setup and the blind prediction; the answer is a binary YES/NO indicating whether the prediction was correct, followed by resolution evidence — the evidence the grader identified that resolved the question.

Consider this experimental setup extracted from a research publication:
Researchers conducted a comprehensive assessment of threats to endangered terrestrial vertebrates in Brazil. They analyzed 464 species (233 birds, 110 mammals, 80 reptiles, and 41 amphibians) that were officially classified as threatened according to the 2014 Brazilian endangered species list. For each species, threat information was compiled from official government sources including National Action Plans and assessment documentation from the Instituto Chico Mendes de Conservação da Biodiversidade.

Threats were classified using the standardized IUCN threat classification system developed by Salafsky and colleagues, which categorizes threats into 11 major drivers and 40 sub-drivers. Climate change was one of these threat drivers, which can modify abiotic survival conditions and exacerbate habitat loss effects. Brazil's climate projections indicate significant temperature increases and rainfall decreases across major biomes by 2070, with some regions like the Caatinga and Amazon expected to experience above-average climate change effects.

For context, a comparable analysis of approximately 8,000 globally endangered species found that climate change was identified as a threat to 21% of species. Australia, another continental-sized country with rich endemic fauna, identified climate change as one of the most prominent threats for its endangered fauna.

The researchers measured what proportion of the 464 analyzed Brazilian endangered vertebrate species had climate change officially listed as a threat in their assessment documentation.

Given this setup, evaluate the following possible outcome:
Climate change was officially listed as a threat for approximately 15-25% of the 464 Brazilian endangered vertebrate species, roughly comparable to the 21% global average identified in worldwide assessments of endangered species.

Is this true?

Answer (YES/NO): NO